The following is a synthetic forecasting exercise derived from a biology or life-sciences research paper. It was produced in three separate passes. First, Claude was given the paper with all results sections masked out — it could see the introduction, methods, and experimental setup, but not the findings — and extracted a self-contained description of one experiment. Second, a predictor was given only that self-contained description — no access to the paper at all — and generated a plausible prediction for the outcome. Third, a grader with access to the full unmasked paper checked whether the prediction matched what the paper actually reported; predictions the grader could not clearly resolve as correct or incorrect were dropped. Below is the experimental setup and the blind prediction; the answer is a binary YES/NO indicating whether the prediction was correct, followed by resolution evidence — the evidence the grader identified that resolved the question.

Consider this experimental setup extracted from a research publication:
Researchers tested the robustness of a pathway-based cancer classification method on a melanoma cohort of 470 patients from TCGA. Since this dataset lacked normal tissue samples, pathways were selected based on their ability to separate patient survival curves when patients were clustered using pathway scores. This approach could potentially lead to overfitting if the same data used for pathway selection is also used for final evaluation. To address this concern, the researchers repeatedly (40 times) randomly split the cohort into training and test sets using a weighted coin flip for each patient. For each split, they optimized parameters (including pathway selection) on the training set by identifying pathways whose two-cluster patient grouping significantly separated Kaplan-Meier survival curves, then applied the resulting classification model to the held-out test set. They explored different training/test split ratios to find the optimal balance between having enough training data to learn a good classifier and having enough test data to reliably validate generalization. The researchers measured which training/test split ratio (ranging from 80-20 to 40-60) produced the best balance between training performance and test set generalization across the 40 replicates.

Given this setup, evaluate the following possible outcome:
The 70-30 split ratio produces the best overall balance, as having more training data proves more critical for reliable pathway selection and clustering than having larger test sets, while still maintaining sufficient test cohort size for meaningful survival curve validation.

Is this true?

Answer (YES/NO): NO